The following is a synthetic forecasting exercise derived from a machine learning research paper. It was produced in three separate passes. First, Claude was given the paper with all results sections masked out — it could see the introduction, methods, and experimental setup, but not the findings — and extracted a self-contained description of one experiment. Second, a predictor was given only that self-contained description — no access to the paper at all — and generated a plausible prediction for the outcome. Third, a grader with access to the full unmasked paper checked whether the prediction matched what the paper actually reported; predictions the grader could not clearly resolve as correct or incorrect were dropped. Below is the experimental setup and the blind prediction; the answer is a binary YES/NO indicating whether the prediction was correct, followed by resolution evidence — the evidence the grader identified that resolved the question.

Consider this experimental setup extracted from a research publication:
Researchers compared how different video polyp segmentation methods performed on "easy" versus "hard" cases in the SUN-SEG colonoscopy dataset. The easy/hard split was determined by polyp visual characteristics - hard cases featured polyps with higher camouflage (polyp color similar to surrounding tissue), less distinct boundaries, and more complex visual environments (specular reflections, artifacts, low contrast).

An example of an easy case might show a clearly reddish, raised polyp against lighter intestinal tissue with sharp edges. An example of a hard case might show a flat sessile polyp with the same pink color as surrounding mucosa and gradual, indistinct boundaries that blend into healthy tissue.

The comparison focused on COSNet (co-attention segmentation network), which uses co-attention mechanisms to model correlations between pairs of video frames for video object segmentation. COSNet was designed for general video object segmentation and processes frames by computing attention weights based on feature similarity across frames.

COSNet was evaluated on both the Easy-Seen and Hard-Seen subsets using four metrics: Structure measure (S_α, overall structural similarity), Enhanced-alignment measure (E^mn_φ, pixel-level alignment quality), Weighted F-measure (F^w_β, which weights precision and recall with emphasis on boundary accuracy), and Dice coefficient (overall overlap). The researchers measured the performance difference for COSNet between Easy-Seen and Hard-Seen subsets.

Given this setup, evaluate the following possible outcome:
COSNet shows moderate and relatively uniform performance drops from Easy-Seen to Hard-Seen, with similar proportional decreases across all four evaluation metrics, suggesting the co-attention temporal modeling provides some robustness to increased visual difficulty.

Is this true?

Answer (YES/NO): NO